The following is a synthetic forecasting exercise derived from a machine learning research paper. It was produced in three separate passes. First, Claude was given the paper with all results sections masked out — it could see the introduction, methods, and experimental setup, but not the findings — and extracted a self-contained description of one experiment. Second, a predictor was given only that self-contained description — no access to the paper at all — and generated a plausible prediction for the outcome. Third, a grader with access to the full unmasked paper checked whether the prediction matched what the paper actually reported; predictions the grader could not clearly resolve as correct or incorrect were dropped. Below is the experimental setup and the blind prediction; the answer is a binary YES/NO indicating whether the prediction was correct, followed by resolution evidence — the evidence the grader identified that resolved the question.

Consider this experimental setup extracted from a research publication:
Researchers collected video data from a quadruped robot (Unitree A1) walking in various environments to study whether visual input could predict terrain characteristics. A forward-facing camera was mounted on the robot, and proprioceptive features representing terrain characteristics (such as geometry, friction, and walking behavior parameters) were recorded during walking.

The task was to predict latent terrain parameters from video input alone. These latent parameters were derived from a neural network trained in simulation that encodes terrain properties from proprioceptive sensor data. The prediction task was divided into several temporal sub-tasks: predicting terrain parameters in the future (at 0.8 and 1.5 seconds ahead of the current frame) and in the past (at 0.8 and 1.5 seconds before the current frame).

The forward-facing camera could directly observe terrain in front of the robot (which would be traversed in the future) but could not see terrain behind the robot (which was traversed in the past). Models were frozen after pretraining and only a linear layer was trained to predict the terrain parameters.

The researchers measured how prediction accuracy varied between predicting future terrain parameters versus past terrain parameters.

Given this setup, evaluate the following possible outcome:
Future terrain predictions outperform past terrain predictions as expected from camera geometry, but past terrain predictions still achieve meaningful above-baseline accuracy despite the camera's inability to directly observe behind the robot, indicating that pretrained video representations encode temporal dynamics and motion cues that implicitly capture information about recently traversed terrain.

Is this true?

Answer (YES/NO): NO